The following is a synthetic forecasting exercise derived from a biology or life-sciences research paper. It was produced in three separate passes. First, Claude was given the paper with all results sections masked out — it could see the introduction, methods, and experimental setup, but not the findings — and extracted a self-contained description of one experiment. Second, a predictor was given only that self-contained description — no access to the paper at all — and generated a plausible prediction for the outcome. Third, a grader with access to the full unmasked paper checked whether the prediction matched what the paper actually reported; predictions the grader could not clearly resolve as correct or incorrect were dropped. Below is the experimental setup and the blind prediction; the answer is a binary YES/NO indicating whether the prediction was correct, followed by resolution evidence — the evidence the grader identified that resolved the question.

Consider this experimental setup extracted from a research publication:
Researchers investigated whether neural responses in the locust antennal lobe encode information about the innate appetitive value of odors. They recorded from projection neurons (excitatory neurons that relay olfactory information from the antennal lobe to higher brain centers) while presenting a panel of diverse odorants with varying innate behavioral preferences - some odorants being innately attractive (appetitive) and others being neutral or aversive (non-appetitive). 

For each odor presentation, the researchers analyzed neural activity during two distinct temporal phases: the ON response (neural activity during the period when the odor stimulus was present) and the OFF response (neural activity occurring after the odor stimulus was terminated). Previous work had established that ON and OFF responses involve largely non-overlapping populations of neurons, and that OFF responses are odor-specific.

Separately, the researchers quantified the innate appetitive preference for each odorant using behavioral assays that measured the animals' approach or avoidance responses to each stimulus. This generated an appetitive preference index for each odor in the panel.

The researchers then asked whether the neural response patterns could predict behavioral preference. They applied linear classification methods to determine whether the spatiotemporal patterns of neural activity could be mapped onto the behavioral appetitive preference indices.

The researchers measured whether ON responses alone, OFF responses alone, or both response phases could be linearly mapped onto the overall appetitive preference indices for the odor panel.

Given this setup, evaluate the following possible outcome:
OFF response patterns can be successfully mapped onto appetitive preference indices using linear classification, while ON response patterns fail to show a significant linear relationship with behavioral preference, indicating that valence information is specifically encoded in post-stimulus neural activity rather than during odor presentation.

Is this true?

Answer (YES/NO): NO